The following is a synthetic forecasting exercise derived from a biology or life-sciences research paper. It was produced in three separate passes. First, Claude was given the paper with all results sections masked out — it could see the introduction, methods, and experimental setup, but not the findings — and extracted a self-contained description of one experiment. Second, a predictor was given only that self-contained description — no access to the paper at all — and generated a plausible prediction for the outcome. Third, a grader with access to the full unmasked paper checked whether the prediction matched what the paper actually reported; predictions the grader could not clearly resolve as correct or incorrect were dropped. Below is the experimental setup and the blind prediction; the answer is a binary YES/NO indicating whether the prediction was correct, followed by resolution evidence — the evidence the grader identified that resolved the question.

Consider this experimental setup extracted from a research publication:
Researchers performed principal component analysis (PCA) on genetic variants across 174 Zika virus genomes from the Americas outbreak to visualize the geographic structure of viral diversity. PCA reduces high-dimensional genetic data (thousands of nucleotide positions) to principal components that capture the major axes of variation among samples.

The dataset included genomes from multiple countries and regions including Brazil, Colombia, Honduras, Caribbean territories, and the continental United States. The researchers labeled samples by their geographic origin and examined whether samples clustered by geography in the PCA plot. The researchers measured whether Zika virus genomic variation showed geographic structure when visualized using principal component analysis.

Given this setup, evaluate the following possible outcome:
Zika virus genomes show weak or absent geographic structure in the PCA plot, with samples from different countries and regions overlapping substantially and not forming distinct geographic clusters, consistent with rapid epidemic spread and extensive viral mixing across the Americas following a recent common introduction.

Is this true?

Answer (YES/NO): NO